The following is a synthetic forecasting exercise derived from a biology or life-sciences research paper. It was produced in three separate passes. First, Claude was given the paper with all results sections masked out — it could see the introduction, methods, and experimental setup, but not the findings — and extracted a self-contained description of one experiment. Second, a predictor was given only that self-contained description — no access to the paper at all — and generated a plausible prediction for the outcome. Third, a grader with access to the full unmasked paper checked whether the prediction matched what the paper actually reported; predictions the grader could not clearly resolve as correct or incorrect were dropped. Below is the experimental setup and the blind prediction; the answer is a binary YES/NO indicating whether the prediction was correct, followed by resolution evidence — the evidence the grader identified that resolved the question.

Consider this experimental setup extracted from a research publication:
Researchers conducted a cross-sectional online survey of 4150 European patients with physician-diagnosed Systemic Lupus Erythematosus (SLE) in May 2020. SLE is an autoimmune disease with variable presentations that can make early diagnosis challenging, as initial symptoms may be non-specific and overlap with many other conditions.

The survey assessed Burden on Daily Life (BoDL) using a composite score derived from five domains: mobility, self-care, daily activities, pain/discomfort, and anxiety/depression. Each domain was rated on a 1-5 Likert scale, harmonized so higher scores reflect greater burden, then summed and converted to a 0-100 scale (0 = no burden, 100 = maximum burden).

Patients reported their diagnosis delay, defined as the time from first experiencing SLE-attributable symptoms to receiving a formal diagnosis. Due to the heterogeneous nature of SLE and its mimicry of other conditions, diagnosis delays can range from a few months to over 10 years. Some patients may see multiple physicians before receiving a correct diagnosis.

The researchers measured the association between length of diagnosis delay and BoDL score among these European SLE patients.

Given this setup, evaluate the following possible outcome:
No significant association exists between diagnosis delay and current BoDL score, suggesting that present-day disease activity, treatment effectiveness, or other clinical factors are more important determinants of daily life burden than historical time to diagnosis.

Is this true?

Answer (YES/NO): NO